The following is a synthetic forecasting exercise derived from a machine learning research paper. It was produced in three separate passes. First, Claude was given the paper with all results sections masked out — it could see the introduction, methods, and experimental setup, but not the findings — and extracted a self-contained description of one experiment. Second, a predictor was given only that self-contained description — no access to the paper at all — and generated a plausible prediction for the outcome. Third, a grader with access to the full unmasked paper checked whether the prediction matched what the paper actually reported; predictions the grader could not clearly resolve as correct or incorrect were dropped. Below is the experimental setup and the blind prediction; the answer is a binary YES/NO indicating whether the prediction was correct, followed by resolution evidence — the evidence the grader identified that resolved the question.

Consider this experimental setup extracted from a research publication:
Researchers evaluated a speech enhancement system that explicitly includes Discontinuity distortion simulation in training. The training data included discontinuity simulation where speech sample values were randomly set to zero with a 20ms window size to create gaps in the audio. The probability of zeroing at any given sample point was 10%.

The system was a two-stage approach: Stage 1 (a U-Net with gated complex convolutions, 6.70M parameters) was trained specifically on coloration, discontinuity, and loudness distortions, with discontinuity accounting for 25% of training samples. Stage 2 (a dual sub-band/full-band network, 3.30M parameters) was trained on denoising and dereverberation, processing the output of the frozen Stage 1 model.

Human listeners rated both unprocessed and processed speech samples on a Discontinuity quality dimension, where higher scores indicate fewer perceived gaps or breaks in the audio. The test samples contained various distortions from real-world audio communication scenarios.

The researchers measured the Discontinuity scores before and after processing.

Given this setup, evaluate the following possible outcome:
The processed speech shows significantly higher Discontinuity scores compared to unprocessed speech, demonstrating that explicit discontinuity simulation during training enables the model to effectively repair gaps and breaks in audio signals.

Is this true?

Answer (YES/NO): NO